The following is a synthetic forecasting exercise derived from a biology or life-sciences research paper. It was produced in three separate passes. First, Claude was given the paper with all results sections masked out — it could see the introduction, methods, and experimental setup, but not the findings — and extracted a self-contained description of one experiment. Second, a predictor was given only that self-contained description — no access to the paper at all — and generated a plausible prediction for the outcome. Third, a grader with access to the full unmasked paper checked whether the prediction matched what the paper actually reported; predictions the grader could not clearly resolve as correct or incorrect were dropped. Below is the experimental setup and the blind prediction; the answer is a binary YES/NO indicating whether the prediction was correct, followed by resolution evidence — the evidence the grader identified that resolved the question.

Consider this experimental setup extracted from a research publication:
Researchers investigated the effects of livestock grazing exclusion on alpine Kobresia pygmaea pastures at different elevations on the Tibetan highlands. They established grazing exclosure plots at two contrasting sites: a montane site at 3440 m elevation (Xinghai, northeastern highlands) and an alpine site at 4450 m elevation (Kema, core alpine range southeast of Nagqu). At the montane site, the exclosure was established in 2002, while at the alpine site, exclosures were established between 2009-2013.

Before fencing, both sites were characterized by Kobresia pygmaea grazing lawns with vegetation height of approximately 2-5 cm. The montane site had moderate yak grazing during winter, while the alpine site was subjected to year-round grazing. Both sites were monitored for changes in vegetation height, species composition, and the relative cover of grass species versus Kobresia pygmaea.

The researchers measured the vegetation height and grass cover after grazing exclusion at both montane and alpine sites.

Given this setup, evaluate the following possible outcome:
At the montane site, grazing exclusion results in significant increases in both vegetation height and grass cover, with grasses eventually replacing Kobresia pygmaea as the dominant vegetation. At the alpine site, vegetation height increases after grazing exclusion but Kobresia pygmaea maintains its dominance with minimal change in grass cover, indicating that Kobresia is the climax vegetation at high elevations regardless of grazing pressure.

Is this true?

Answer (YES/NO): NO